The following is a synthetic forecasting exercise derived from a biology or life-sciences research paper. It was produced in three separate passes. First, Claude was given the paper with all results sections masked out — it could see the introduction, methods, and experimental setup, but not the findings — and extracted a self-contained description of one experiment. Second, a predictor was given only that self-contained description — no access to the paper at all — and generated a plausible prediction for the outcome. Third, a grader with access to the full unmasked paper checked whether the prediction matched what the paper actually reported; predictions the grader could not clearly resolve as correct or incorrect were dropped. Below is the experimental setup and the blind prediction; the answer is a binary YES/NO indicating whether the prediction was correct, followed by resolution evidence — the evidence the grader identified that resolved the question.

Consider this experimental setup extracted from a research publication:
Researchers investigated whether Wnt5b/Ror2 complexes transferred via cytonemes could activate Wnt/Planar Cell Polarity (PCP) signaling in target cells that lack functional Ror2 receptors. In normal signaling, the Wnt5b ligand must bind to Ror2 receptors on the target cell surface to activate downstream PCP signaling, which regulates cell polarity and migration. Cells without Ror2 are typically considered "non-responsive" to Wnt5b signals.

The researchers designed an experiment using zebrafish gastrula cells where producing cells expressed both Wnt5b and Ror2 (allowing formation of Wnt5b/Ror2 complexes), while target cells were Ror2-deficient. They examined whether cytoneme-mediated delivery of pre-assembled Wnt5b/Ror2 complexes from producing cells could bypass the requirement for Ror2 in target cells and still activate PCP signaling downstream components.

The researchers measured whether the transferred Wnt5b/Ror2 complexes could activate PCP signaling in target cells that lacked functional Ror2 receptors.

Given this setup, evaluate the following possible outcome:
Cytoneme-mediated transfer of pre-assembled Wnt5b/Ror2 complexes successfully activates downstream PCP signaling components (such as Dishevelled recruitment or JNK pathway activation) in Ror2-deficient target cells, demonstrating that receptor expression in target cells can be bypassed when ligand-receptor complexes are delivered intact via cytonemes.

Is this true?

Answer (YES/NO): YES